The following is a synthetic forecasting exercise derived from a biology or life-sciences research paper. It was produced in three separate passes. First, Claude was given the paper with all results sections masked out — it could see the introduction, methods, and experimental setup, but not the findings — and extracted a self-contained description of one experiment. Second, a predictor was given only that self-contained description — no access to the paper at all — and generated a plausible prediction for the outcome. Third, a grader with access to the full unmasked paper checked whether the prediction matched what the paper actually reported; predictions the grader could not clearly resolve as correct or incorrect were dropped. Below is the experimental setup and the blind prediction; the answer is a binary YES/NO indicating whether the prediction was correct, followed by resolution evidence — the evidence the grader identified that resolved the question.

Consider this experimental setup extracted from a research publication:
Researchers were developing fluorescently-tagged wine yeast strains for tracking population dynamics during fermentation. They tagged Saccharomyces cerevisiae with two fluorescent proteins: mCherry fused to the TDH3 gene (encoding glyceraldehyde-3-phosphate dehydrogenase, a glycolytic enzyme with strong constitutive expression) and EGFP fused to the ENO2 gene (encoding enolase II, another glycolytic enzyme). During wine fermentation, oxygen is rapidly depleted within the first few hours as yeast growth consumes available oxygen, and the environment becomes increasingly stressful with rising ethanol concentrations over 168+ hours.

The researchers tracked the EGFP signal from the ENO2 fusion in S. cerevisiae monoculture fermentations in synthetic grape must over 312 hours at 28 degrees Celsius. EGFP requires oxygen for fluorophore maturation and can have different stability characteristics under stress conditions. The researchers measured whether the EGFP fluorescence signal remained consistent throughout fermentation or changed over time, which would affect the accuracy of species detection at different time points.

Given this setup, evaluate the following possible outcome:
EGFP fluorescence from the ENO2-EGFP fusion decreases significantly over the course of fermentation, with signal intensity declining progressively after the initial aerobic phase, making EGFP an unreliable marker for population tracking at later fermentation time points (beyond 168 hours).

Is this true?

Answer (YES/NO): NO